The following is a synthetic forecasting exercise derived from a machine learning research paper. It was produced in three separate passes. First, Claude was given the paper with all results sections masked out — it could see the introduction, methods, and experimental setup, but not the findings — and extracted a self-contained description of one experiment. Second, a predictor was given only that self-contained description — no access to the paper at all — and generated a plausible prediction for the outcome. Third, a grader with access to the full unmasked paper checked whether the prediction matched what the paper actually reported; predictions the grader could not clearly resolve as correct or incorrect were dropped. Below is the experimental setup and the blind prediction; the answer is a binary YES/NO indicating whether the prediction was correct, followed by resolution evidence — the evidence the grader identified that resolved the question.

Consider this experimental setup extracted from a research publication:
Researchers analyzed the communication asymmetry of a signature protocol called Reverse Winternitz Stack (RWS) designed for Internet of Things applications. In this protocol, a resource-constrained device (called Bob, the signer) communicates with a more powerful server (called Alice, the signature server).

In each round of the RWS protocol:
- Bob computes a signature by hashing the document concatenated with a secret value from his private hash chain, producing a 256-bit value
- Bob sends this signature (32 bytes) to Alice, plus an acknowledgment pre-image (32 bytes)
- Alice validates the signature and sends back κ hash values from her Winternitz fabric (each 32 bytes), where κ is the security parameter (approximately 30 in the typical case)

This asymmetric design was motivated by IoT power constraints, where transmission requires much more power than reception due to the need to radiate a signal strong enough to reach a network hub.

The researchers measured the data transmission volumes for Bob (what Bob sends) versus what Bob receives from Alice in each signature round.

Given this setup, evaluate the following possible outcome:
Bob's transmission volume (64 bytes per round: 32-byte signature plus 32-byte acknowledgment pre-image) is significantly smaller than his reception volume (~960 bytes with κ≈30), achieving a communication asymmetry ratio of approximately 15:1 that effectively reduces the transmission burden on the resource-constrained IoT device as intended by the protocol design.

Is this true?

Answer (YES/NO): YES